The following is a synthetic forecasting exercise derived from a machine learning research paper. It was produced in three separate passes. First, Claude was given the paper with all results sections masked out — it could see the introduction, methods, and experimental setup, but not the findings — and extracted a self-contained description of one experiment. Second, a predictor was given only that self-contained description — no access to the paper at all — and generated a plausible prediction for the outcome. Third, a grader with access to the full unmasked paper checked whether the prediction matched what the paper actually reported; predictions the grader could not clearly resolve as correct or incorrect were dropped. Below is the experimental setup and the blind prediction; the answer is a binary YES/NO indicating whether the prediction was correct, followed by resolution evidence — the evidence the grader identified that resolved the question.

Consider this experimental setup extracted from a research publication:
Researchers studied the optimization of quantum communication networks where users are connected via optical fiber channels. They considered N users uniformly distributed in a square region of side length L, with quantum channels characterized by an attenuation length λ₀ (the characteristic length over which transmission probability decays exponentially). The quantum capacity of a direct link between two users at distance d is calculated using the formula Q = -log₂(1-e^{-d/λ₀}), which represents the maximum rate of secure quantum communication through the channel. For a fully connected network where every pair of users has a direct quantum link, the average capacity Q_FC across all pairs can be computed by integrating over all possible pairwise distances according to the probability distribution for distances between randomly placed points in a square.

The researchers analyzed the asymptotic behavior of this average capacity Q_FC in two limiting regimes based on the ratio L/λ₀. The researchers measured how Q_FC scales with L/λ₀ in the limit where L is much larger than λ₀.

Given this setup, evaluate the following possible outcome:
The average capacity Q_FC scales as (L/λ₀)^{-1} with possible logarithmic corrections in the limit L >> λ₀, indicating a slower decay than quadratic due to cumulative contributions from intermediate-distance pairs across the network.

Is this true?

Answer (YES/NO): NO